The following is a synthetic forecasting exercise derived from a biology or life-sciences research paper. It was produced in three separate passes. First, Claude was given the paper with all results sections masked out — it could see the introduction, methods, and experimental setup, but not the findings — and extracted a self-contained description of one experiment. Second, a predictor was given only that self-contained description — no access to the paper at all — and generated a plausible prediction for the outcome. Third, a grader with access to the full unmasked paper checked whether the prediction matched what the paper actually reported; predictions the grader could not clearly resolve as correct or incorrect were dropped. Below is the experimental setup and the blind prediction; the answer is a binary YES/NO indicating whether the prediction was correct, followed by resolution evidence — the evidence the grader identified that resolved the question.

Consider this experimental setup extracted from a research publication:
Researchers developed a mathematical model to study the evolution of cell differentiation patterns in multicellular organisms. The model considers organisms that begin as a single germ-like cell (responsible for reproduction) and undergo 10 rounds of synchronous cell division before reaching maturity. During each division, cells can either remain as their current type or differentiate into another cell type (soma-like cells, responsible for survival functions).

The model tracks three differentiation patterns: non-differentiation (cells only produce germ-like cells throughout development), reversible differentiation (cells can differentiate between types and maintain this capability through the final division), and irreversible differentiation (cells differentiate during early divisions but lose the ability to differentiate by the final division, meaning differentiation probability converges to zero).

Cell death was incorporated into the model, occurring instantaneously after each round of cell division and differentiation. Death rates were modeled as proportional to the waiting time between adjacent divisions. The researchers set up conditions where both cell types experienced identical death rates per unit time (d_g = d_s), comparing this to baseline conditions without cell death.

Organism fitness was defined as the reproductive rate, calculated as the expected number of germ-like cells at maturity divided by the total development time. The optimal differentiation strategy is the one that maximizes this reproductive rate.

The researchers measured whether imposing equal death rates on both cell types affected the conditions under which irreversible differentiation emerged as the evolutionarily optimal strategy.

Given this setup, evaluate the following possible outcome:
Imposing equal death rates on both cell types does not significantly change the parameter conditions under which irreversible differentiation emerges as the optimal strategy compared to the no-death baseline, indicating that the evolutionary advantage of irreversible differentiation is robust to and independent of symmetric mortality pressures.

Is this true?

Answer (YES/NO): YES